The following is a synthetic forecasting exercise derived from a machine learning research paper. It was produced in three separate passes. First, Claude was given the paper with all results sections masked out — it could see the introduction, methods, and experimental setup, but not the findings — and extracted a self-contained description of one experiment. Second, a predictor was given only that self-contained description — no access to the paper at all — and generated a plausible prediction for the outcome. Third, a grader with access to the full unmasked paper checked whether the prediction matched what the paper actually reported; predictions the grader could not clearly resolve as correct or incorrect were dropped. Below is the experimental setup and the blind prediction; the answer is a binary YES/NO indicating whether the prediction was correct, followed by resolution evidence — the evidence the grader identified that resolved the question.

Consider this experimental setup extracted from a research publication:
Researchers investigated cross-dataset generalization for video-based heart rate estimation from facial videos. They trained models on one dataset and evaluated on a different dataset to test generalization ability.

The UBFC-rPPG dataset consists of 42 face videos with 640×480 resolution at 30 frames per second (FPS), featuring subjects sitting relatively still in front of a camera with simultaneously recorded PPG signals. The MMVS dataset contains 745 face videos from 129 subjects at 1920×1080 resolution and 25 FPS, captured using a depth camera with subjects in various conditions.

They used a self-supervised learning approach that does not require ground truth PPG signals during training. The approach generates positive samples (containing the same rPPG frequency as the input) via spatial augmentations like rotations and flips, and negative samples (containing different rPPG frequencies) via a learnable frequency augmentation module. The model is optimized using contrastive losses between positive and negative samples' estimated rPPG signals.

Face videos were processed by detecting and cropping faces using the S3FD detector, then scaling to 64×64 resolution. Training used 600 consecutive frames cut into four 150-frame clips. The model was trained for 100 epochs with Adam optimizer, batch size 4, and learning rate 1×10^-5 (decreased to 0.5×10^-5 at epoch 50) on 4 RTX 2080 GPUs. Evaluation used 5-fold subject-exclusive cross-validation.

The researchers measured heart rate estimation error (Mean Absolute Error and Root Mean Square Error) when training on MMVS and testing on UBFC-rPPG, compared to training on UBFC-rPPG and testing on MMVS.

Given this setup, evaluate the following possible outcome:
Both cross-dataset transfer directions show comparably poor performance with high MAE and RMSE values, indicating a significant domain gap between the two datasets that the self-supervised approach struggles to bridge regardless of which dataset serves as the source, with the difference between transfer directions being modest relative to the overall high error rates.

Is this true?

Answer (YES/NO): NO